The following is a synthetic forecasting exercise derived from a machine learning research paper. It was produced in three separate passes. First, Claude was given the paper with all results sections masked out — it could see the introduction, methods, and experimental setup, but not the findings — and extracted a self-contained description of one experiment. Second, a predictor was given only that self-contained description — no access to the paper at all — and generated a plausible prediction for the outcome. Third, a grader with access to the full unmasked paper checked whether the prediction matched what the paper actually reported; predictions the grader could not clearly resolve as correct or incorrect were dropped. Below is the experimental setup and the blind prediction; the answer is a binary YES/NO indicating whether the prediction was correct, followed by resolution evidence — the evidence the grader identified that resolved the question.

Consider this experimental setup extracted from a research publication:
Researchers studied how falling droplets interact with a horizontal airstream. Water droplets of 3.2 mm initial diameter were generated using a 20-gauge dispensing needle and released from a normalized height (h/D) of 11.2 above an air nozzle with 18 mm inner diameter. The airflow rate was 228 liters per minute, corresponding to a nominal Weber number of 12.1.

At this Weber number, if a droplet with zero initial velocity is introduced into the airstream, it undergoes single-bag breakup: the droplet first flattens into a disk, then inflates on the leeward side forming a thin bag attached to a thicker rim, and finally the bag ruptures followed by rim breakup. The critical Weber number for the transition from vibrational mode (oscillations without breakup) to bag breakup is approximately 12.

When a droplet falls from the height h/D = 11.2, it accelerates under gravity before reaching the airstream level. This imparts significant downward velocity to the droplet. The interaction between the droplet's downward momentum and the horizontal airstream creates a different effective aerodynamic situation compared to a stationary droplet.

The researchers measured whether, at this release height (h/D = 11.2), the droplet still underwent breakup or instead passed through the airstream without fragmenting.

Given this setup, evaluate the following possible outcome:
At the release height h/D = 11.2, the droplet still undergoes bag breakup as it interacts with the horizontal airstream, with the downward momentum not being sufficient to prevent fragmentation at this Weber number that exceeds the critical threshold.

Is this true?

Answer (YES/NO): NO